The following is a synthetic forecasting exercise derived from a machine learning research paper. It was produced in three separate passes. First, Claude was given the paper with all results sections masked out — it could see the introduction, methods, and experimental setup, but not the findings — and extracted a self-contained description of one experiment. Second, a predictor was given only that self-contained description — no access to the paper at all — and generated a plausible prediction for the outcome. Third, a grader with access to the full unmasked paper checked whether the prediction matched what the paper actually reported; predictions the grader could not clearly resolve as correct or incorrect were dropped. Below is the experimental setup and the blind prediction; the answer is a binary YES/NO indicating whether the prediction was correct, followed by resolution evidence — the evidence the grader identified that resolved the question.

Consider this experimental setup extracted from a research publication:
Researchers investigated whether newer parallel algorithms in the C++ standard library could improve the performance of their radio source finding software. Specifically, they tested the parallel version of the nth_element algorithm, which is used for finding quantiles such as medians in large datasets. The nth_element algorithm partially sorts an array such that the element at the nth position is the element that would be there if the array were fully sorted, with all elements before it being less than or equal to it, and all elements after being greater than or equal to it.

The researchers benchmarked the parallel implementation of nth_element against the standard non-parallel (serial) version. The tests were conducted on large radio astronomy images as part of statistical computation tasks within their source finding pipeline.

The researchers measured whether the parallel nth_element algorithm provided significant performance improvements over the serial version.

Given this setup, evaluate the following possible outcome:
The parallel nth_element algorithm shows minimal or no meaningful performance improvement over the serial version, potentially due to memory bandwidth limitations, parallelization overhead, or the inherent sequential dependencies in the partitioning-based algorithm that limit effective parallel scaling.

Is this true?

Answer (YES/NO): YES